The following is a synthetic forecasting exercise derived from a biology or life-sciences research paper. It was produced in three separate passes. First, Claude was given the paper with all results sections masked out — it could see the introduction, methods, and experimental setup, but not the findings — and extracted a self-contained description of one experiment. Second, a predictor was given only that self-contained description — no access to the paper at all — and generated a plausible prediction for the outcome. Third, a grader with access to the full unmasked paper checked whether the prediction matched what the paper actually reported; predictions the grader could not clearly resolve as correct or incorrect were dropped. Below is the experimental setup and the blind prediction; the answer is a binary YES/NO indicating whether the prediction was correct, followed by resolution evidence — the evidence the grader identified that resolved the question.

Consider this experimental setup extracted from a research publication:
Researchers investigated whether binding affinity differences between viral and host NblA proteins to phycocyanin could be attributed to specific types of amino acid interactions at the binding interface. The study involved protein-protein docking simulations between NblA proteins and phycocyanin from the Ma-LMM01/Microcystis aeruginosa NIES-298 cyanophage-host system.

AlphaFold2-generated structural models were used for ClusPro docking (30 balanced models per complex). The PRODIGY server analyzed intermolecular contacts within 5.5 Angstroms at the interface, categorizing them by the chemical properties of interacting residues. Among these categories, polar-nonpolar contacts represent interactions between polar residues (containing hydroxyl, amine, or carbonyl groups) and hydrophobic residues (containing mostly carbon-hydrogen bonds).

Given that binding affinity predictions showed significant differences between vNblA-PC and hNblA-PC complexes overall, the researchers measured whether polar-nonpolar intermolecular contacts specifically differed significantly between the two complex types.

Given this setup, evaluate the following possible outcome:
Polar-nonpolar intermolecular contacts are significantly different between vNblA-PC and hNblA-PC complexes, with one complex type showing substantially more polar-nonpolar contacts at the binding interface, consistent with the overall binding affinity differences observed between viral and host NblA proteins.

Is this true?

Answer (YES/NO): NO